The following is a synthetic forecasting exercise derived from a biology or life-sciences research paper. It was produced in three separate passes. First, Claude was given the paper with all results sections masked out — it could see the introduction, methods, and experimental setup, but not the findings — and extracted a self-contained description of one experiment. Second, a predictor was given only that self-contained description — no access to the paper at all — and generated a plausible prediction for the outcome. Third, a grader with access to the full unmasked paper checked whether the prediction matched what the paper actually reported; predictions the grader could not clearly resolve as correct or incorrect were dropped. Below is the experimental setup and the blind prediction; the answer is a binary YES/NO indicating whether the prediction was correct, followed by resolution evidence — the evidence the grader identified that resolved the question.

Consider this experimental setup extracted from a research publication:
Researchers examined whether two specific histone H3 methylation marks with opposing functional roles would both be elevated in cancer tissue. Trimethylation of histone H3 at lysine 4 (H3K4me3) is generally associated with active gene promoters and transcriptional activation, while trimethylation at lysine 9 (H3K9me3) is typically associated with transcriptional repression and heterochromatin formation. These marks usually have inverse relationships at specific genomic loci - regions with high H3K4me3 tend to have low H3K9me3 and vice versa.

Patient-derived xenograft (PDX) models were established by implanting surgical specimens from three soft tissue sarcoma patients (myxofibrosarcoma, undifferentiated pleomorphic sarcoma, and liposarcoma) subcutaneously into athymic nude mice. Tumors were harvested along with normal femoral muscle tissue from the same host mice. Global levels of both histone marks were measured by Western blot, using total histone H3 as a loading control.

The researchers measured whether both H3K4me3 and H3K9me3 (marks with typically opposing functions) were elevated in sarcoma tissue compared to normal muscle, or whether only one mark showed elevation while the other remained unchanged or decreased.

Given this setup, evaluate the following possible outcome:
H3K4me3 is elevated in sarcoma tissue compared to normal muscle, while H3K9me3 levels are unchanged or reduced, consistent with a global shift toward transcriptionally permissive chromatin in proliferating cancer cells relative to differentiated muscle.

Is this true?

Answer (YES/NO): NO